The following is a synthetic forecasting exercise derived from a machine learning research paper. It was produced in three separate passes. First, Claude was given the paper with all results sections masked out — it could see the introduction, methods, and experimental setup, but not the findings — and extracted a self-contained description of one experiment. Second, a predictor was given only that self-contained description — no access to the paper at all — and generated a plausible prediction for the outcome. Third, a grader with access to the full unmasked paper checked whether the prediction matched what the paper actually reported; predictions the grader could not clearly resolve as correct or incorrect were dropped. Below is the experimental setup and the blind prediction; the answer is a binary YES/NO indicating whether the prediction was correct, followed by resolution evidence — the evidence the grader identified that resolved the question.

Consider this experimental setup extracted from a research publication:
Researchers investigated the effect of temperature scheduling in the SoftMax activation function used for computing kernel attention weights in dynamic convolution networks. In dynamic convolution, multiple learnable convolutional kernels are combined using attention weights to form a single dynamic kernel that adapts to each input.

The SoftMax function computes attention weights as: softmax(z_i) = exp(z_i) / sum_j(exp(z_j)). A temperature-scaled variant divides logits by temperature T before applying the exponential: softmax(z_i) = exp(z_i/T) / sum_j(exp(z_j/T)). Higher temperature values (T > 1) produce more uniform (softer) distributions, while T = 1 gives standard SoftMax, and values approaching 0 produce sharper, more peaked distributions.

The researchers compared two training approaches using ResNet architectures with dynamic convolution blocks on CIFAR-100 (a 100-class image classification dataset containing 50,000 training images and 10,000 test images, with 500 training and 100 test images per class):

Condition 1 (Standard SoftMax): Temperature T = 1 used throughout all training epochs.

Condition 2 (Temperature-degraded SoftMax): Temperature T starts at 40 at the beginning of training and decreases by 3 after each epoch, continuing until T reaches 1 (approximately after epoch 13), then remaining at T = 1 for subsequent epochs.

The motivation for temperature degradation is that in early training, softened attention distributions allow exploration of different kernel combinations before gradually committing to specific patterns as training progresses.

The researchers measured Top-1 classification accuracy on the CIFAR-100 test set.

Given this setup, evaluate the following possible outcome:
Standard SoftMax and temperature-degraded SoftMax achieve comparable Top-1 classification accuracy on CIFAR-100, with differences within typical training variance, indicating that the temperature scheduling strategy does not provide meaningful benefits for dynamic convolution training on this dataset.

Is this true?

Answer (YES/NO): NO